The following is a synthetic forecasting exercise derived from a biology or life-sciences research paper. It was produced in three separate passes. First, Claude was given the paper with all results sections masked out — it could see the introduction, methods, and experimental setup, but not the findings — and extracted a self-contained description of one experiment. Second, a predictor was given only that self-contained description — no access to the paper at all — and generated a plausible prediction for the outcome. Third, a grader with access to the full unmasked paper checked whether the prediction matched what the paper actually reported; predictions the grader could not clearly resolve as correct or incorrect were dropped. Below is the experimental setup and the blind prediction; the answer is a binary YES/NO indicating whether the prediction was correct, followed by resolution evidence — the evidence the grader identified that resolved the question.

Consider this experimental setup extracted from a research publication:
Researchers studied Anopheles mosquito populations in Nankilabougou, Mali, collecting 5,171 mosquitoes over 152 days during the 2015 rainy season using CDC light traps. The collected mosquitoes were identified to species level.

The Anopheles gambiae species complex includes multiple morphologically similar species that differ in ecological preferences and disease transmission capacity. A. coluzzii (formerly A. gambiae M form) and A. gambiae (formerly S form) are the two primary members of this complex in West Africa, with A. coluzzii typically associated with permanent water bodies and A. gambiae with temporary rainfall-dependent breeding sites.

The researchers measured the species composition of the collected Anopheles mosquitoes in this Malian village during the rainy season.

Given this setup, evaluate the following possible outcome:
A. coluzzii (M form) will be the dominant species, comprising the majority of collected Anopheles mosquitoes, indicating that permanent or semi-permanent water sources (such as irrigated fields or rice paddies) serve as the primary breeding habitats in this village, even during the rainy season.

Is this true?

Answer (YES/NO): YES